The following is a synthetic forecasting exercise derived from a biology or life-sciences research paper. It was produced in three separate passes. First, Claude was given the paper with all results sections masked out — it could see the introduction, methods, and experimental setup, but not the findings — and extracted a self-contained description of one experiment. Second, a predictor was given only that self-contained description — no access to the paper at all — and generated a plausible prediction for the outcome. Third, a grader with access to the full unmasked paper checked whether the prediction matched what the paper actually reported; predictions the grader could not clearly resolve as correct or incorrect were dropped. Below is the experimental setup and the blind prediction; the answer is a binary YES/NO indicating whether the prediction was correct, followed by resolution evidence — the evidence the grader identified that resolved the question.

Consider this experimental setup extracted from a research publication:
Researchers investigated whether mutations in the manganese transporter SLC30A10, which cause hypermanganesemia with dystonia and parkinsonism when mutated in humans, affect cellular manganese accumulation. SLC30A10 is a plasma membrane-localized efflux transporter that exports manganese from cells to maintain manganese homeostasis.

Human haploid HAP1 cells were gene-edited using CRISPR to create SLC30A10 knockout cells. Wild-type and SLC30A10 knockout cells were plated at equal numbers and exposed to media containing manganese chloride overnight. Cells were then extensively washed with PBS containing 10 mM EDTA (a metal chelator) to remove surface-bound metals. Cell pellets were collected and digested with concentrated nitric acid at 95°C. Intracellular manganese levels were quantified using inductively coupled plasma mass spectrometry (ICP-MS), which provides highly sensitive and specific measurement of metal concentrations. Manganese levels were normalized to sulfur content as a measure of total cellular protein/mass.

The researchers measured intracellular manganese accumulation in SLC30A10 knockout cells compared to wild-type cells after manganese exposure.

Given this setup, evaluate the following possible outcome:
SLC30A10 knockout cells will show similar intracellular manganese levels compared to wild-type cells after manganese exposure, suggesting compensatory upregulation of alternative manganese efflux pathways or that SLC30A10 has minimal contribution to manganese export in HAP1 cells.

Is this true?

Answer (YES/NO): NO